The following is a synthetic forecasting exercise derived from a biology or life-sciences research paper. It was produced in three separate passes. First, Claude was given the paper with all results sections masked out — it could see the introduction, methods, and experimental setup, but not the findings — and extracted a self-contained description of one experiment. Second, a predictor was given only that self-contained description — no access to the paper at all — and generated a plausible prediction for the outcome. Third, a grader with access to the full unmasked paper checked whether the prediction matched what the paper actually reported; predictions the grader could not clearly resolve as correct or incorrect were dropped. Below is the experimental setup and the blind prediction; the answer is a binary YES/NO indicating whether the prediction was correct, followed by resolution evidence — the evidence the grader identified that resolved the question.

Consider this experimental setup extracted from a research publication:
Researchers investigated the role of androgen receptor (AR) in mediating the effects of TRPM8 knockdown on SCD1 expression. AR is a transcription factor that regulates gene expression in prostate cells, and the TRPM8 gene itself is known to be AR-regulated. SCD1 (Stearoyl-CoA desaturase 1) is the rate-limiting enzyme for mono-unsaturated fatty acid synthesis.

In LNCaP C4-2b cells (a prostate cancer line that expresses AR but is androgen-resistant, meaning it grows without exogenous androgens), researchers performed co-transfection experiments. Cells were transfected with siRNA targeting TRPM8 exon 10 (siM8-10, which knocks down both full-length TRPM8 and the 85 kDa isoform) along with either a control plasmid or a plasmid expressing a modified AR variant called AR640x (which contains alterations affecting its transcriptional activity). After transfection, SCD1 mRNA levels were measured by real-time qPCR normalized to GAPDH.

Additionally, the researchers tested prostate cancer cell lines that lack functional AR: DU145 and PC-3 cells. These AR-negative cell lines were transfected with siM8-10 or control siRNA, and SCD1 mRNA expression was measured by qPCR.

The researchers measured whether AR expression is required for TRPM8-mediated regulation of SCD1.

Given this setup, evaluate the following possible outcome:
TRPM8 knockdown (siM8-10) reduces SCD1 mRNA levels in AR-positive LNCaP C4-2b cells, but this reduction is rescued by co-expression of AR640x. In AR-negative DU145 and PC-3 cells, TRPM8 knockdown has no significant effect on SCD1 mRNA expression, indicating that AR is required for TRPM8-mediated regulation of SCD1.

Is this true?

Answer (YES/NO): NO